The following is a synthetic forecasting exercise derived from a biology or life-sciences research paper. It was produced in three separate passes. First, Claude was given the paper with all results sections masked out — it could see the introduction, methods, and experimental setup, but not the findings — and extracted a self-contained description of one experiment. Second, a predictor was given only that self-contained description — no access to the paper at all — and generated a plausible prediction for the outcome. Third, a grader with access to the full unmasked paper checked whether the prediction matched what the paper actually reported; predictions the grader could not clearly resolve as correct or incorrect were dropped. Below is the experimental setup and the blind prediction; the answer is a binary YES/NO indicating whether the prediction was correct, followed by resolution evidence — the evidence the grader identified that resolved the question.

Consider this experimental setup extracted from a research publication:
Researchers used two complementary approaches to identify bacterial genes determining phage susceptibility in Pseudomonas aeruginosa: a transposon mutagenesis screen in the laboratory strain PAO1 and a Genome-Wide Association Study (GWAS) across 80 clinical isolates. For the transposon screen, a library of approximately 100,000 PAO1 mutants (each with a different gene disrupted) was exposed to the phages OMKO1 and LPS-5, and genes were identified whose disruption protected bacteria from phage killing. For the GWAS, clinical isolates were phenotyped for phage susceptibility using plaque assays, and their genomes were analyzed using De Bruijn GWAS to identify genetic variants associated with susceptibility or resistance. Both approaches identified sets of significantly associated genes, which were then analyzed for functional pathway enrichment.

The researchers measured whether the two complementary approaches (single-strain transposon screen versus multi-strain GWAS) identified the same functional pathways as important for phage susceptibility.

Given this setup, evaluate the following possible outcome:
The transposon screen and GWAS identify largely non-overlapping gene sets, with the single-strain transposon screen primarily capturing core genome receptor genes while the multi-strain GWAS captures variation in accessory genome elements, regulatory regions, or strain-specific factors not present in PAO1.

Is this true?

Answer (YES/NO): NO